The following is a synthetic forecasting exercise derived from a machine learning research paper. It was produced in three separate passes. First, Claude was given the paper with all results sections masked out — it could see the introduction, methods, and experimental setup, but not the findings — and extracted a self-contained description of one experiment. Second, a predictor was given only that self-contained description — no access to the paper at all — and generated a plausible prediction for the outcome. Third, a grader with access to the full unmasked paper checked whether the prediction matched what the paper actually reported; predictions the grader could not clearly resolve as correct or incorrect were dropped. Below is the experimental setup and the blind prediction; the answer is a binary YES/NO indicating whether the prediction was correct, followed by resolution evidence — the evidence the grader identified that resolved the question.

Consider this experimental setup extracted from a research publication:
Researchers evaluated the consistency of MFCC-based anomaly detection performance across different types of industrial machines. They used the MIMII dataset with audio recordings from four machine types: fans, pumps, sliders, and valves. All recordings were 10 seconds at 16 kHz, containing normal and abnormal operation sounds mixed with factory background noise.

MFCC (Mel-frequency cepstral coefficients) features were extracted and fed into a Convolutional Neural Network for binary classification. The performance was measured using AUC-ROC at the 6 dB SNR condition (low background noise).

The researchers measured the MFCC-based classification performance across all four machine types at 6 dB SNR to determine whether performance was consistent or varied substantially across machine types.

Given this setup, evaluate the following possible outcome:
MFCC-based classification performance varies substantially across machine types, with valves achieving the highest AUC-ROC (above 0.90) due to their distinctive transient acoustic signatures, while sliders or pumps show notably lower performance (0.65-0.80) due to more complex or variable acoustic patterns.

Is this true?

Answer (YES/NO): NO